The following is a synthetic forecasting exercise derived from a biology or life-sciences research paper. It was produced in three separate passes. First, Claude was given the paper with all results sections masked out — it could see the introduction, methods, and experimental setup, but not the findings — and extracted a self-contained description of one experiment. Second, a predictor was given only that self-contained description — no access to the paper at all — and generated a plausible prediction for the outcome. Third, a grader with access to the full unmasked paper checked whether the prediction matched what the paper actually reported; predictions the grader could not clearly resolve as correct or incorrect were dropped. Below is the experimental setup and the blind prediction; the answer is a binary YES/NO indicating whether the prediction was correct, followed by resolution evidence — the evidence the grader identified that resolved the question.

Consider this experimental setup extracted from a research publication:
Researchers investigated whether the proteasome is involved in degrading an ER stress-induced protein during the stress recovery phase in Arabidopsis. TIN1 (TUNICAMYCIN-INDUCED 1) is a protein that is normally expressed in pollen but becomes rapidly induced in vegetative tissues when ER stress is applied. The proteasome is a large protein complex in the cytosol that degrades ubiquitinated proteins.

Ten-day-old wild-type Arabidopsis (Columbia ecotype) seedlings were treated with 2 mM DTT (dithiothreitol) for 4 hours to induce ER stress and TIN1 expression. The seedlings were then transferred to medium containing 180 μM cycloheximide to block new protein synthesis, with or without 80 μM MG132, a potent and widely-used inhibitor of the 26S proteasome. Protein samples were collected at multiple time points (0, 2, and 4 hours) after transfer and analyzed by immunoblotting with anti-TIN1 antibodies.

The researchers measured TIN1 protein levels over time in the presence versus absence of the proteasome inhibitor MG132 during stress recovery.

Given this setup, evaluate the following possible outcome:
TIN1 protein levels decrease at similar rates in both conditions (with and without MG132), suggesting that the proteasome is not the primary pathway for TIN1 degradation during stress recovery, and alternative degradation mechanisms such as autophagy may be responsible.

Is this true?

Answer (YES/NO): NO